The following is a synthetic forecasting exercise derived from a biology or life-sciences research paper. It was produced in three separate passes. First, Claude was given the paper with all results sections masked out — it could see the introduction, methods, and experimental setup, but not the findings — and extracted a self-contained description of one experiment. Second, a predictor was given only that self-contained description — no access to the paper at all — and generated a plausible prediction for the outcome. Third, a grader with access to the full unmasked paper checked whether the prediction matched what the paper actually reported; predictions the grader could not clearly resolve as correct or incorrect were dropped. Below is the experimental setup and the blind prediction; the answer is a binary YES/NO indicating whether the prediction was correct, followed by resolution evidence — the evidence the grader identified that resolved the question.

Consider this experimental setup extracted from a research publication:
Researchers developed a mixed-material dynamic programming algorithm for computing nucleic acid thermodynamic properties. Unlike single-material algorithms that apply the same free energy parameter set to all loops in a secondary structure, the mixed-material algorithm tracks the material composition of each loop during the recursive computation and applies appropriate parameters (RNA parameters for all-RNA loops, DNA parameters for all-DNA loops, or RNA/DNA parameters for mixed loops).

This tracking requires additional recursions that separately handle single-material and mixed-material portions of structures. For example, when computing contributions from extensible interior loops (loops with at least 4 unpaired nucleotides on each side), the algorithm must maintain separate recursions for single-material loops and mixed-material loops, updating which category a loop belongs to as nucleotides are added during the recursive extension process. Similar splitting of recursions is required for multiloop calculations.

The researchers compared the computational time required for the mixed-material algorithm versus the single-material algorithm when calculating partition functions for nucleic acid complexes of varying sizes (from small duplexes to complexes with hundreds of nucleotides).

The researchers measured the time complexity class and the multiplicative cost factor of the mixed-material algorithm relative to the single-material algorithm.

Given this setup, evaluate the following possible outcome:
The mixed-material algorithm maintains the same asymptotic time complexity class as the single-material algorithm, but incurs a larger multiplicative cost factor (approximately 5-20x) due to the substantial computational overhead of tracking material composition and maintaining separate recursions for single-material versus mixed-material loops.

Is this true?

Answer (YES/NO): NO